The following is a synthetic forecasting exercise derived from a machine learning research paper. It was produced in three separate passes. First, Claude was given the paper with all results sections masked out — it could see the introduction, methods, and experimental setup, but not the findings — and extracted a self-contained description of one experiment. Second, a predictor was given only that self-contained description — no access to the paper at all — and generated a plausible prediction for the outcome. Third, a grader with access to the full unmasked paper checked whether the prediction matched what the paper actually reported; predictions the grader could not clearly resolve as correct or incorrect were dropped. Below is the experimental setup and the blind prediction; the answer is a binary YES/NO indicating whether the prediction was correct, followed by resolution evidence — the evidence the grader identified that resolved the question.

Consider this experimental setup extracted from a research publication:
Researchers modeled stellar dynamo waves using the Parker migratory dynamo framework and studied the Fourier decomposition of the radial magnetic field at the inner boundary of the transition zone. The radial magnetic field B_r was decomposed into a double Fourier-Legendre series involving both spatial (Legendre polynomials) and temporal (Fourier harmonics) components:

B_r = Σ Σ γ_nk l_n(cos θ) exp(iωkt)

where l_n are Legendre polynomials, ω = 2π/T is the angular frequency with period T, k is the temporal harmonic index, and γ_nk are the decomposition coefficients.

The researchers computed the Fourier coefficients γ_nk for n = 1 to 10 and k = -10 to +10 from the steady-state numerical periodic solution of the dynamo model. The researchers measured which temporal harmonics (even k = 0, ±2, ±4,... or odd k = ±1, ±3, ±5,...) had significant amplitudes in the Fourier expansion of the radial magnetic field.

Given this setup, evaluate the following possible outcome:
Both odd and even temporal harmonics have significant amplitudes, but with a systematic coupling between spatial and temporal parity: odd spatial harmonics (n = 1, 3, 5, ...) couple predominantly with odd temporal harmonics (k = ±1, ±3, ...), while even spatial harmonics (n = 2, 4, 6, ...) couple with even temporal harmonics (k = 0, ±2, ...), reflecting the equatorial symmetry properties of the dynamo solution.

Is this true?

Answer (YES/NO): NO